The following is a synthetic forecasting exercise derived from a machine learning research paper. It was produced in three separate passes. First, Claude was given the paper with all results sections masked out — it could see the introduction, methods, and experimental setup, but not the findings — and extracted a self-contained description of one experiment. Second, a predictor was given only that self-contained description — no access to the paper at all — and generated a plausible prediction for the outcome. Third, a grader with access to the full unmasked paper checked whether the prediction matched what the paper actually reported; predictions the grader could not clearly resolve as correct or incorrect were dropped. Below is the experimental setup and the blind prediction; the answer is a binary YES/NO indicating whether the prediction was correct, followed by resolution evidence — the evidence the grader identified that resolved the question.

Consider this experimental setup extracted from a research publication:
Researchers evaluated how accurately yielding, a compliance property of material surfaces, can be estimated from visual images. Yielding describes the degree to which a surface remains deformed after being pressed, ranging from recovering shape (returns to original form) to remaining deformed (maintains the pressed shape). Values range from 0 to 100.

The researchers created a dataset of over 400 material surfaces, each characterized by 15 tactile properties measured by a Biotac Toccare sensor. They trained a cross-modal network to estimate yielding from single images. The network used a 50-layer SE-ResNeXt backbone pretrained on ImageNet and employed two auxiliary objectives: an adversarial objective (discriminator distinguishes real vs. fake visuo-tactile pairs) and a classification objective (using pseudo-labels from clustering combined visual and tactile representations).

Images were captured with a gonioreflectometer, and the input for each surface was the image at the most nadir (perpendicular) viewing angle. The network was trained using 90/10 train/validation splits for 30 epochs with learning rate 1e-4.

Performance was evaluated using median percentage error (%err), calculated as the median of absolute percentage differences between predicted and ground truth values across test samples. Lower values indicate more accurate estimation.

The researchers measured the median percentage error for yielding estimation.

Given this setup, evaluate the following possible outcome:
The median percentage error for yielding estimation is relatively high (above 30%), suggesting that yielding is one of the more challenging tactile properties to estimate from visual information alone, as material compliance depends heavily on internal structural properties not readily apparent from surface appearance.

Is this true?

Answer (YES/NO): NO